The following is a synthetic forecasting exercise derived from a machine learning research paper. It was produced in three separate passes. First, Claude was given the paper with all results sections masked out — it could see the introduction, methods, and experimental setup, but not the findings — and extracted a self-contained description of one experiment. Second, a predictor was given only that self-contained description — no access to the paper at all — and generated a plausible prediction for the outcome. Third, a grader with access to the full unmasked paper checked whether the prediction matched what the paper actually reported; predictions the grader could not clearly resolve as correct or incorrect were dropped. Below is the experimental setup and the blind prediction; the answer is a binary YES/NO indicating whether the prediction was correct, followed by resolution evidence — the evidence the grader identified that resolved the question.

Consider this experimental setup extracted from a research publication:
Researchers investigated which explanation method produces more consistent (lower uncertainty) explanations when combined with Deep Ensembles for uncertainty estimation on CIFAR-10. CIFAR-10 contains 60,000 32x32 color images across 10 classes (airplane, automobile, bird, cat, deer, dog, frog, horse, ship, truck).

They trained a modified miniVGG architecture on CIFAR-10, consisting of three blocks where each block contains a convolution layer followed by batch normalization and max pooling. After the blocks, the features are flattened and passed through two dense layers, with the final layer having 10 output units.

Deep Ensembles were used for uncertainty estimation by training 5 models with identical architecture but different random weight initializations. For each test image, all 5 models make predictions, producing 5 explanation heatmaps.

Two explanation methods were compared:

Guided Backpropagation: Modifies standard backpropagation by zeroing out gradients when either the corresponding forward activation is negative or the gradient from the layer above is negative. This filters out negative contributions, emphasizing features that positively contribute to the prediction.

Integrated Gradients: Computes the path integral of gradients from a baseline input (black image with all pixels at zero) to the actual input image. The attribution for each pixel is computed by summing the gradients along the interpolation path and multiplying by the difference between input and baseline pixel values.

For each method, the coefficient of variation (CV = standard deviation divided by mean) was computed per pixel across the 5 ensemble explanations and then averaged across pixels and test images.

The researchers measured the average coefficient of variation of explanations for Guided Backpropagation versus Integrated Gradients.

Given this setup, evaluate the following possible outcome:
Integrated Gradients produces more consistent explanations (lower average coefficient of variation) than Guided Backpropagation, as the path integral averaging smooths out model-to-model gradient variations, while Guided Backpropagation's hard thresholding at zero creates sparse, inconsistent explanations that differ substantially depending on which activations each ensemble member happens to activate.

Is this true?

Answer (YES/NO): NO